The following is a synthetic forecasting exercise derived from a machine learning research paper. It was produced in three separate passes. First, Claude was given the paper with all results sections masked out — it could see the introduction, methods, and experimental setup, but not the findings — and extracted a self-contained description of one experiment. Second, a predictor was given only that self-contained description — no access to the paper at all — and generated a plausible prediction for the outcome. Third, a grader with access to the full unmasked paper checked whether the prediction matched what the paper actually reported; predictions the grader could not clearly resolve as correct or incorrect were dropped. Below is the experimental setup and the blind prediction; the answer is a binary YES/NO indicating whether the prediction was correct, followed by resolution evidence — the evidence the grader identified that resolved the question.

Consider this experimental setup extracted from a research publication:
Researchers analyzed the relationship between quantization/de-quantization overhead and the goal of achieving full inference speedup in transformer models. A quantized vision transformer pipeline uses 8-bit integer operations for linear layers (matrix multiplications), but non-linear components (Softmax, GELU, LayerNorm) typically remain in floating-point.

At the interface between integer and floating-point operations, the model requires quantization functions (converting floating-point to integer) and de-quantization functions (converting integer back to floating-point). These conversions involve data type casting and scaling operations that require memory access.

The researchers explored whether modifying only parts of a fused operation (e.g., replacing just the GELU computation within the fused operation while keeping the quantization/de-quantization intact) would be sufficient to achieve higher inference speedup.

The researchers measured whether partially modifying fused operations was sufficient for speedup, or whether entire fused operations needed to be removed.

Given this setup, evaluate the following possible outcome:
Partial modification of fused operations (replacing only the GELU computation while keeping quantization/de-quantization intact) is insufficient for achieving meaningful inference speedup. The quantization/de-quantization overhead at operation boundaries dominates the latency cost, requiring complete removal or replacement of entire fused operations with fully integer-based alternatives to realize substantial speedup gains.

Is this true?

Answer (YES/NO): YES